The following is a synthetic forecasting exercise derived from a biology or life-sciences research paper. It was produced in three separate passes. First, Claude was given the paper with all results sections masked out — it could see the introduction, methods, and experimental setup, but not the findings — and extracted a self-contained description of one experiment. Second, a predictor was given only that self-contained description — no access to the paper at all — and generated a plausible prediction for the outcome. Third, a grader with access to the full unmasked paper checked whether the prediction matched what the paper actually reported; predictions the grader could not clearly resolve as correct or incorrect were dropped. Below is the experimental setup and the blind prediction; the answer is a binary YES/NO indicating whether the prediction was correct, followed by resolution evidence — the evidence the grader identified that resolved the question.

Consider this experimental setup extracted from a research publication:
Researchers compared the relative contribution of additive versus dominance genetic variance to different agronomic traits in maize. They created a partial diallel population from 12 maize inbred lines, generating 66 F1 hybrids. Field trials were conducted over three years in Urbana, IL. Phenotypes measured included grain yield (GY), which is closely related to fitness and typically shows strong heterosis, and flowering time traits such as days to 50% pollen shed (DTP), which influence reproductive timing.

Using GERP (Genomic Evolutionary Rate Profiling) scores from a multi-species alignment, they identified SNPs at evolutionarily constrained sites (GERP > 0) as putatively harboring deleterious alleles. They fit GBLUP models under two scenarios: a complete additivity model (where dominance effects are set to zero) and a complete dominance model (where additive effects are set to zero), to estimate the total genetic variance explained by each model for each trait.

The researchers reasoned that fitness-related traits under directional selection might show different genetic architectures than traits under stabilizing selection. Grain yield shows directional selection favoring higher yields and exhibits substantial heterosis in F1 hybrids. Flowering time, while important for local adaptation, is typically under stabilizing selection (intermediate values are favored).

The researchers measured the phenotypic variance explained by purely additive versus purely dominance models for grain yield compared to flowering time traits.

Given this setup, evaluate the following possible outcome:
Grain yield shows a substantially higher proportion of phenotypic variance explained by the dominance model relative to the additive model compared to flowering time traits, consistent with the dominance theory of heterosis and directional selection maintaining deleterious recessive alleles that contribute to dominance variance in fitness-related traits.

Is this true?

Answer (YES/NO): YES